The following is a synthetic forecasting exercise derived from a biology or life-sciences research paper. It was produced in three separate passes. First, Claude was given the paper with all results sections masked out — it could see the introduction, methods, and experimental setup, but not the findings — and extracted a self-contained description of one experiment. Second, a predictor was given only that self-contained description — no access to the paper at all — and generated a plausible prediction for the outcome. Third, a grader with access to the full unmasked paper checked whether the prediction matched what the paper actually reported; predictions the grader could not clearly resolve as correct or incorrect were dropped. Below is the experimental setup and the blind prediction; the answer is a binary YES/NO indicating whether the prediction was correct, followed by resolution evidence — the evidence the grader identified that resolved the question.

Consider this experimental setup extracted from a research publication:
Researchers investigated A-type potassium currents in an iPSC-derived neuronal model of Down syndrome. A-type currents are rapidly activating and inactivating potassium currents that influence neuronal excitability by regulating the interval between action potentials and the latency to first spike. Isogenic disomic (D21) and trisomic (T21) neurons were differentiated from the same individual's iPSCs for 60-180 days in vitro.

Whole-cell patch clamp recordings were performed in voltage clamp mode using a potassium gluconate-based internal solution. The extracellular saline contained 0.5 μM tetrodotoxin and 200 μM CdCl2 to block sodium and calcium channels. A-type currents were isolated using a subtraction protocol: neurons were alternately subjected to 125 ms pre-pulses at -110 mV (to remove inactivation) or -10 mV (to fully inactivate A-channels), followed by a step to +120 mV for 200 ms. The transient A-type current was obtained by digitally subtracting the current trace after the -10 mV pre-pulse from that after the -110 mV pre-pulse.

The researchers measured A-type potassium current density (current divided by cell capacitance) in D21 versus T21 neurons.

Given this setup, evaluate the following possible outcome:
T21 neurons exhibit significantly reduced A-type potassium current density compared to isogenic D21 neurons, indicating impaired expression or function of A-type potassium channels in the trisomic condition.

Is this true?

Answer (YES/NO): YES